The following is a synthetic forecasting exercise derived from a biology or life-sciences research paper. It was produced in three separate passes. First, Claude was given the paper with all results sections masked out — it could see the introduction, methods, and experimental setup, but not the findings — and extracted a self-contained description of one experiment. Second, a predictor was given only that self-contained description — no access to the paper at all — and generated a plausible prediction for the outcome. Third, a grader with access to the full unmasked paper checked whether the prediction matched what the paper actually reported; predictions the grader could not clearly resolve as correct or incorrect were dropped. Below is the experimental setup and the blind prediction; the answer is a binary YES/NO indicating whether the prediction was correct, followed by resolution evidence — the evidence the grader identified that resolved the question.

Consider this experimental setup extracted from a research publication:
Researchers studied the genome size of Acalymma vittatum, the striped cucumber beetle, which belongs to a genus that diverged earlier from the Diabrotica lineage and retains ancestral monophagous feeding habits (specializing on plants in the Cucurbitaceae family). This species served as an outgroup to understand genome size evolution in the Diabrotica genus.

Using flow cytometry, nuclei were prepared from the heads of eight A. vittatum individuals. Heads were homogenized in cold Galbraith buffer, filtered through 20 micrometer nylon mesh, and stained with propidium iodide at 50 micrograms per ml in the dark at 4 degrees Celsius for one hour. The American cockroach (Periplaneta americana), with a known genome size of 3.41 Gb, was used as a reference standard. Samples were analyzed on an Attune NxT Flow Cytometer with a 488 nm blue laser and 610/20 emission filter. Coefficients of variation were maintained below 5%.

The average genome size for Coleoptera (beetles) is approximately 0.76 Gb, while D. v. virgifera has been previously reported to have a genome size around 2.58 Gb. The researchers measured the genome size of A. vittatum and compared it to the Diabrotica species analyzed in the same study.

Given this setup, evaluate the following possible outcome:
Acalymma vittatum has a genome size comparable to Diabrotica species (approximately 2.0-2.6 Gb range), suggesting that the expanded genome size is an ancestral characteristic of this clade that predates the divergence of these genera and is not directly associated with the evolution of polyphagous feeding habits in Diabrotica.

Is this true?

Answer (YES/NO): NO